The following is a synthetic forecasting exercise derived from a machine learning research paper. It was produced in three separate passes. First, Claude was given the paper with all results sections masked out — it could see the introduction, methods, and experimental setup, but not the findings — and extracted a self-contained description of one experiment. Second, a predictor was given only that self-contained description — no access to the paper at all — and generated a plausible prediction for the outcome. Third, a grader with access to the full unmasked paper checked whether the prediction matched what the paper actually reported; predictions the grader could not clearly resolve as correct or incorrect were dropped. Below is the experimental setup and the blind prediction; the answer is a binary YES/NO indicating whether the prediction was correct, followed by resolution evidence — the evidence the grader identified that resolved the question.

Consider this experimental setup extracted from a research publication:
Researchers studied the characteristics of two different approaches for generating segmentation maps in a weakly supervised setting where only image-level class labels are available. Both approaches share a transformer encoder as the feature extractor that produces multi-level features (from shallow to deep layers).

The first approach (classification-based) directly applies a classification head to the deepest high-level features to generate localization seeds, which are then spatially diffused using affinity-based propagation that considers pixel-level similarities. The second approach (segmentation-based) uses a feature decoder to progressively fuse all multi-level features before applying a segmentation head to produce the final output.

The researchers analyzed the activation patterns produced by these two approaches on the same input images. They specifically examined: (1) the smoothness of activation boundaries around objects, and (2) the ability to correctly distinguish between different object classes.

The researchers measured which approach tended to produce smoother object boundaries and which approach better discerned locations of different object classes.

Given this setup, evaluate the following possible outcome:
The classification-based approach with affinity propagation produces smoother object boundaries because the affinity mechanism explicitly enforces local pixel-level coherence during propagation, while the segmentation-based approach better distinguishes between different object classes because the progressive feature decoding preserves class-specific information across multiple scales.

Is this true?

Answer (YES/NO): NO